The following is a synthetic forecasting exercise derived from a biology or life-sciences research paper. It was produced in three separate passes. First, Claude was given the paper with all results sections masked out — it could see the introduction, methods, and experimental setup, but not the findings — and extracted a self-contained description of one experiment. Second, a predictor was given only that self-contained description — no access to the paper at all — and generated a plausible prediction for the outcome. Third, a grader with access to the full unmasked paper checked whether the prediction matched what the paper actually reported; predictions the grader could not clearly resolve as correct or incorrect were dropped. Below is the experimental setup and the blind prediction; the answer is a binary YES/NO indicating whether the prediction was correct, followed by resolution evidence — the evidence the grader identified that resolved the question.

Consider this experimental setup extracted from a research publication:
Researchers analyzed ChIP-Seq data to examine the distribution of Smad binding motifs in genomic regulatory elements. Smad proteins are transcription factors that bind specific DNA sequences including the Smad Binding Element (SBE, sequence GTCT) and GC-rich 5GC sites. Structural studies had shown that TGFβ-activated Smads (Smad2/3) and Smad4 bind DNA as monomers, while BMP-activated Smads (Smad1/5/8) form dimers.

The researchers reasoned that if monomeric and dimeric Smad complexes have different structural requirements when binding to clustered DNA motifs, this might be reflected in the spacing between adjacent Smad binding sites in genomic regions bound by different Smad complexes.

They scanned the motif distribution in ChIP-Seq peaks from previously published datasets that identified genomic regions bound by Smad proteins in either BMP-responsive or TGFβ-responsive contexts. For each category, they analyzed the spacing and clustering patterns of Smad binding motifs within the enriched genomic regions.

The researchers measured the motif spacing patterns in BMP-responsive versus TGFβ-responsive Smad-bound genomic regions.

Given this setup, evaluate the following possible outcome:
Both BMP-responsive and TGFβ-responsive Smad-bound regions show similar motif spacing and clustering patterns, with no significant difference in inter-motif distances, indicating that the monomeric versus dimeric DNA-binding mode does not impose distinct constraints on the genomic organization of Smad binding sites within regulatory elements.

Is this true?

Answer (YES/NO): NO